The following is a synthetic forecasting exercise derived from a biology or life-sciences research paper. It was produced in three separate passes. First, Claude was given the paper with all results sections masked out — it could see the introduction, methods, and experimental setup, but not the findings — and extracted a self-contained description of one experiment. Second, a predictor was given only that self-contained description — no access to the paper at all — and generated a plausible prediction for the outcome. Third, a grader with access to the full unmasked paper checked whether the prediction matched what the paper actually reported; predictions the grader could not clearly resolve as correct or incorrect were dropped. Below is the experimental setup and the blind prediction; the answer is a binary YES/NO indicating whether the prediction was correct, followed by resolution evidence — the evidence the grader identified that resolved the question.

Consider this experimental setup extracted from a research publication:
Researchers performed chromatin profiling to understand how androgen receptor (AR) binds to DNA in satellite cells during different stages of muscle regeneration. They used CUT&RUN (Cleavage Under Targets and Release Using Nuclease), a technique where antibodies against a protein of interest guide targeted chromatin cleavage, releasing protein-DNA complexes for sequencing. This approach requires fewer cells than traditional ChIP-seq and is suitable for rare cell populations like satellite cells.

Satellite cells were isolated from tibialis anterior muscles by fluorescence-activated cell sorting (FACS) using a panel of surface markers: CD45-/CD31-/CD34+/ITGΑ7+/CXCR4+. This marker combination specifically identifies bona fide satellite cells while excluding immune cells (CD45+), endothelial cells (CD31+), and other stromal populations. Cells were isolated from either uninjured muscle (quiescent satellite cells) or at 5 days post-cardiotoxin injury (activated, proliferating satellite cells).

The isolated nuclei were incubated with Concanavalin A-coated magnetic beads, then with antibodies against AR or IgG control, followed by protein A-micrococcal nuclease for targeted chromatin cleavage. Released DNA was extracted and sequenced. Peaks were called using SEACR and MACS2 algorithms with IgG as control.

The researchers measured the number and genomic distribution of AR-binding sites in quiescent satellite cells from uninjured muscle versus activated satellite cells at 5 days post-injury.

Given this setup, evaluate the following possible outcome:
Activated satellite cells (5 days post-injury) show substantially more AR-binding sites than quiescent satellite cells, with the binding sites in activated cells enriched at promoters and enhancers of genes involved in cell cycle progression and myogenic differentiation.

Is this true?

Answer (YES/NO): NO